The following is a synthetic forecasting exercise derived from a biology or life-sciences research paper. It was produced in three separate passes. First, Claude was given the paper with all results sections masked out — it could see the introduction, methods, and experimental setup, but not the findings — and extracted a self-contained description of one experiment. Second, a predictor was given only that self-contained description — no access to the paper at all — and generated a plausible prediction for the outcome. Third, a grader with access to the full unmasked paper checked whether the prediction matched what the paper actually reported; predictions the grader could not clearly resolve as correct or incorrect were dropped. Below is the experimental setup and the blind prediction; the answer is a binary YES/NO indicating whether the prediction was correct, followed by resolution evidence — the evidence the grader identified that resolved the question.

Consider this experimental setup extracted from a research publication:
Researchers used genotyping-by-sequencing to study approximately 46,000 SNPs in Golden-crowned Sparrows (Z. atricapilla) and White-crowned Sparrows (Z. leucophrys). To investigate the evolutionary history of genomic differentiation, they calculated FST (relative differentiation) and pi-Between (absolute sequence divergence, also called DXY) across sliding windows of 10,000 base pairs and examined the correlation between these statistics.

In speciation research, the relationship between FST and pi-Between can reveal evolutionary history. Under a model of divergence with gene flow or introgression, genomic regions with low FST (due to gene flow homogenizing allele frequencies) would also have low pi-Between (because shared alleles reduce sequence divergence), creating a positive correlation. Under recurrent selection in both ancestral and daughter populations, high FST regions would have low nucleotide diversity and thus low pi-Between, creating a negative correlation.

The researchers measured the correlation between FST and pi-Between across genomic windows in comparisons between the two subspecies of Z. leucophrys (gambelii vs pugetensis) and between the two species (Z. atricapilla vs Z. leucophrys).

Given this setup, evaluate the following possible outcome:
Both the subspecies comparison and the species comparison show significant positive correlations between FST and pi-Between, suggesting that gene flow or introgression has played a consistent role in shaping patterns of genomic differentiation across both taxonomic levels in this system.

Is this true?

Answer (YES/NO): NO